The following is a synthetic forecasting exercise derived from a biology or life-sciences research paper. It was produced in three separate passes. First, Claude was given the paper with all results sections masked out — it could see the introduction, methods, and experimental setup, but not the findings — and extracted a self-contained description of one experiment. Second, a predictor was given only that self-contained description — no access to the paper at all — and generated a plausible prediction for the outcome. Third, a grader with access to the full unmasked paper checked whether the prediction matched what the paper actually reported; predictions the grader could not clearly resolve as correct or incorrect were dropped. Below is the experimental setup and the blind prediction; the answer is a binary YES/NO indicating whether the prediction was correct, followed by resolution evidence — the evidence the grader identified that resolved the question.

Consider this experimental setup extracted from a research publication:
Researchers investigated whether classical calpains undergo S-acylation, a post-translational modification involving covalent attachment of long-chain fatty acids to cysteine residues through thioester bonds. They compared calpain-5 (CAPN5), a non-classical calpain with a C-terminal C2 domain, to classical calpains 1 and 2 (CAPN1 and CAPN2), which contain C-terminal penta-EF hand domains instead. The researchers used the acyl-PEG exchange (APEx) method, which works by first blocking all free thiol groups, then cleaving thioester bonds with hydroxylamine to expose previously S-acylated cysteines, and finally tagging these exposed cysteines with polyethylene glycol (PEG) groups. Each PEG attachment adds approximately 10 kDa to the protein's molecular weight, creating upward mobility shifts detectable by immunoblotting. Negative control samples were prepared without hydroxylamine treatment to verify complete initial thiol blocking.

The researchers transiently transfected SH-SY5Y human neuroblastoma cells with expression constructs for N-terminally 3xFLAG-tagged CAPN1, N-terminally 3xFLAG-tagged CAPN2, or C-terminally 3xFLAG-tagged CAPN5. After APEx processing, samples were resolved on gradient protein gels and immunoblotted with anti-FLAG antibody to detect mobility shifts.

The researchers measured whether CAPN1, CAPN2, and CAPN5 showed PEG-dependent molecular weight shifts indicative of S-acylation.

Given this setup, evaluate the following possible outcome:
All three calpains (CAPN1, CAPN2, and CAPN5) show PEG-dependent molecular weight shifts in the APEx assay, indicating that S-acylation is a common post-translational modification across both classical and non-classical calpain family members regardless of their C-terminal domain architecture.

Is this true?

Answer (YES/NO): NO